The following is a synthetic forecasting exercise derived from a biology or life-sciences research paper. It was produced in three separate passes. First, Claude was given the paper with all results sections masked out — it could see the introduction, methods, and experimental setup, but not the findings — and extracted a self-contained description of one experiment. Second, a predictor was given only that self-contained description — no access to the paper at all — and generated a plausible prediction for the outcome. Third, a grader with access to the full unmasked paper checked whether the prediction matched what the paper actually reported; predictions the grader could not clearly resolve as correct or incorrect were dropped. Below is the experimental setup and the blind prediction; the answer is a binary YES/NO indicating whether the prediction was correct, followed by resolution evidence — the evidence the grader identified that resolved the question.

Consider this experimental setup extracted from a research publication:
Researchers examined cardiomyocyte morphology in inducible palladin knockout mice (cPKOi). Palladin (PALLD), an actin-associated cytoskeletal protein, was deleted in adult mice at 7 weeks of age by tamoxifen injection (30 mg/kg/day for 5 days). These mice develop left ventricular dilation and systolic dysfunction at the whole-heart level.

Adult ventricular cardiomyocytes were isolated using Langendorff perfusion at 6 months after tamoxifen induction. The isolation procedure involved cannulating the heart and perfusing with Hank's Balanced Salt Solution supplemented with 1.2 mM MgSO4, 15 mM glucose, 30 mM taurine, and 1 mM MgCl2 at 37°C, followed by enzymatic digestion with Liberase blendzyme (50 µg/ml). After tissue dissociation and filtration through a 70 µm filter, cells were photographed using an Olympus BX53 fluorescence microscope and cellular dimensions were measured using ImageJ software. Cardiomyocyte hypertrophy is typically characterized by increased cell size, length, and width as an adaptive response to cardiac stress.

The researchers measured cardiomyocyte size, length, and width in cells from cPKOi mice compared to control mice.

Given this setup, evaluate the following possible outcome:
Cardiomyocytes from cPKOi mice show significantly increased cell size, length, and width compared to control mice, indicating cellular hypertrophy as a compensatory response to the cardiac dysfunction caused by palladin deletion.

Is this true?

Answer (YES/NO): NO